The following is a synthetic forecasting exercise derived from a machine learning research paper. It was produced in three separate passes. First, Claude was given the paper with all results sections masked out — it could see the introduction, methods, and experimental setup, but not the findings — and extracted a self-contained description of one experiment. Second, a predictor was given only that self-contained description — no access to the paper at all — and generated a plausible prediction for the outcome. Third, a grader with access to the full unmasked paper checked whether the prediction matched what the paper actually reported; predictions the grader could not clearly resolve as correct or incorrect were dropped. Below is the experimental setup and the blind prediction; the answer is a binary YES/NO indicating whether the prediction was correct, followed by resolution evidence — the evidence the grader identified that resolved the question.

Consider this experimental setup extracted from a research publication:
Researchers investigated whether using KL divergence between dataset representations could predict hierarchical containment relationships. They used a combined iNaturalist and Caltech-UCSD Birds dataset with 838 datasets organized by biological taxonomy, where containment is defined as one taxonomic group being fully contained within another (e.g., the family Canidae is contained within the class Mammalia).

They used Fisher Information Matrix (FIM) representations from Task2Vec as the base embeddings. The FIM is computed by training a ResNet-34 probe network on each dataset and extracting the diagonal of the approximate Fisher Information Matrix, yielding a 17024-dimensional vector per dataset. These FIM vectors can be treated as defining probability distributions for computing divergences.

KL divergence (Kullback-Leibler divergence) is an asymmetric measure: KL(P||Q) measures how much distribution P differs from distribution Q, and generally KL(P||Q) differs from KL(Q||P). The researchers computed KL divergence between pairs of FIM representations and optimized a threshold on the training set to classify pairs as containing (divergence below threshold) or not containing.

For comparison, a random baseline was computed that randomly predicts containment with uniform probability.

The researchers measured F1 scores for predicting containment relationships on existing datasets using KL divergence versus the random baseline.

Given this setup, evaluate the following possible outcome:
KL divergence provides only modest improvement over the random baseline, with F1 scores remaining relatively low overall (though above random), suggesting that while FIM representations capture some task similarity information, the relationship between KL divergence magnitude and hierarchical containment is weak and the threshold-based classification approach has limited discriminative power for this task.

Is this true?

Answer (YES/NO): YES